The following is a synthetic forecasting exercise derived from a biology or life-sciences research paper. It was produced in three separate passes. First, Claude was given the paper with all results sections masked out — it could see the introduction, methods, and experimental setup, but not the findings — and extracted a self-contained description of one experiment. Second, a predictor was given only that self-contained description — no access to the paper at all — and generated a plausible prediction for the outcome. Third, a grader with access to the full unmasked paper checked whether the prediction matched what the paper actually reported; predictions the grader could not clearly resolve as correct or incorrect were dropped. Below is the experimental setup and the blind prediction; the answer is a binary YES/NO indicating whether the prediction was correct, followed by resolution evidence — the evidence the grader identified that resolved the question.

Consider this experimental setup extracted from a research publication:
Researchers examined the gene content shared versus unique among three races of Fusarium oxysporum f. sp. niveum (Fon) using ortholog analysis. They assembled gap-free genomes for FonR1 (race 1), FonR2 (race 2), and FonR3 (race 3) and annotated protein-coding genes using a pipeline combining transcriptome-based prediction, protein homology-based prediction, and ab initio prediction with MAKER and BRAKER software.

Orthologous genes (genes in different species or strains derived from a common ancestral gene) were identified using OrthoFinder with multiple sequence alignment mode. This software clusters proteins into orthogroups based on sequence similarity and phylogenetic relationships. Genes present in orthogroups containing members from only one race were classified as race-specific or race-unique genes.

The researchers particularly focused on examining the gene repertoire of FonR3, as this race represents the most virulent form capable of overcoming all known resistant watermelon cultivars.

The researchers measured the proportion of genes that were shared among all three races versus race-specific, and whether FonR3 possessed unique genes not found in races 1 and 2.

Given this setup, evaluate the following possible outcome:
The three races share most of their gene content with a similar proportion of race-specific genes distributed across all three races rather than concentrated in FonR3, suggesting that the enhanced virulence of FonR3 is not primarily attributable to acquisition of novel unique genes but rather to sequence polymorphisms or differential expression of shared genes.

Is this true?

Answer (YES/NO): NO